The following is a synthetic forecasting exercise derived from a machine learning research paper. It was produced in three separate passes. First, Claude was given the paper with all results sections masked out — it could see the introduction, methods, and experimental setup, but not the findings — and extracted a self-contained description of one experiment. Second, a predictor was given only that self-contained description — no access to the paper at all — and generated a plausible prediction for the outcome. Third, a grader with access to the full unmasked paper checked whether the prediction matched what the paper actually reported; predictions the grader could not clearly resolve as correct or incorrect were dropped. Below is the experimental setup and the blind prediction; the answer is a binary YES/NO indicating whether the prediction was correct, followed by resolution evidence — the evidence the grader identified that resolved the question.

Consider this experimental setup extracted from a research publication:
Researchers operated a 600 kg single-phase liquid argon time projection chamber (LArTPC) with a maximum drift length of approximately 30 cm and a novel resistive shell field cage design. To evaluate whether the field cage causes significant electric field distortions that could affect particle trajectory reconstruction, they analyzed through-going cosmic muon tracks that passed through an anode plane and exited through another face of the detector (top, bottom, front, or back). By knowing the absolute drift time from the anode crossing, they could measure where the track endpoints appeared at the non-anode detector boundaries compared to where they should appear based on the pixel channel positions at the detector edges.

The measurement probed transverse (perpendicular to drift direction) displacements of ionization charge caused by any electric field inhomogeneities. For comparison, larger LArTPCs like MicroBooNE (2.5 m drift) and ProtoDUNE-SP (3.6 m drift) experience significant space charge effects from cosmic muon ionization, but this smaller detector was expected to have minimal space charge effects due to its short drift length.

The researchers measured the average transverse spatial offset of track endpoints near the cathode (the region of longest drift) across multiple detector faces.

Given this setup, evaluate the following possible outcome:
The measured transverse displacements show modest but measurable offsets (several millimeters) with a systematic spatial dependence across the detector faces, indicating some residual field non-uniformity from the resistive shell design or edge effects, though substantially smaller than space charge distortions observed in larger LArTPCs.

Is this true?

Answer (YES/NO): NO